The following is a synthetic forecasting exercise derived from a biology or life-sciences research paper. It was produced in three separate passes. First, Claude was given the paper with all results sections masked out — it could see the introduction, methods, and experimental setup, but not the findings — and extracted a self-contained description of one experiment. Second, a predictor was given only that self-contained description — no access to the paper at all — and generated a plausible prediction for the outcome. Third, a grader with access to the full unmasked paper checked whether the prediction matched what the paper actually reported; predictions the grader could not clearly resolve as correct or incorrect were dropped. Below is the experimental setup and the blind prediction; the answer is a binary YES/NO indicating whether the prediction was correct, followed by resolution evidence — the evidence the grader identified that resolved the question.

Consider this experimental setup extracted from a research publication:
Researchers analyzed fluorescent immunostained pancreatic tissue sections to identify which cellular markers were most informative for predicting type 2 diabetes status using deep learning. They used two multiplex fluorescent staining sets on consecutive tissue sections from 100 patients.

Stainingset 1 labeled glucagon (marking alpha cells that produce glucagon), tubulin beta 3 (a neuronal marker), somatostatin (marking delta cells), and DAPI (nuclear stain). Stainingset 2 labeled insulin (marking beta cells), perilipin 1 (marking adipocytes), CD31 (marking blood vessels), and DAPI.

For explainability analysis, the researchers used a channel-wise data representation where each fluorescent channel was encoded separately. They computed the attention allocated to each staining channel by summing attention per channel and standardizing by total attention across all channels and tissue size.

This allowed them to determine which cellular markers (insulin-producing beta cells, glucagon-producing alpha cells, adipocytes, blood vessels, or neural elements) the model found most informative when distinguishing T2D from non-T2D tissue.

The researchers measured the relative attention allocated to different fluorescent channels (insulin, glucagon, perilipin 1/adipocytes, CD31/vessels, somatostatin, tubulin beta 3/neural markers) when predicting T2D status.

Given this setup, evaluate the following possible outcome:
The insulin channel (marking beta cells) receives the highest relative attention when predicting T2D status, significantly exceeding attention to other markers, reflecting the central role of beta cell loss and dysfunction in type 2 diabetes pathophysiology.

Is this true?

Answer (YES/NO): NO